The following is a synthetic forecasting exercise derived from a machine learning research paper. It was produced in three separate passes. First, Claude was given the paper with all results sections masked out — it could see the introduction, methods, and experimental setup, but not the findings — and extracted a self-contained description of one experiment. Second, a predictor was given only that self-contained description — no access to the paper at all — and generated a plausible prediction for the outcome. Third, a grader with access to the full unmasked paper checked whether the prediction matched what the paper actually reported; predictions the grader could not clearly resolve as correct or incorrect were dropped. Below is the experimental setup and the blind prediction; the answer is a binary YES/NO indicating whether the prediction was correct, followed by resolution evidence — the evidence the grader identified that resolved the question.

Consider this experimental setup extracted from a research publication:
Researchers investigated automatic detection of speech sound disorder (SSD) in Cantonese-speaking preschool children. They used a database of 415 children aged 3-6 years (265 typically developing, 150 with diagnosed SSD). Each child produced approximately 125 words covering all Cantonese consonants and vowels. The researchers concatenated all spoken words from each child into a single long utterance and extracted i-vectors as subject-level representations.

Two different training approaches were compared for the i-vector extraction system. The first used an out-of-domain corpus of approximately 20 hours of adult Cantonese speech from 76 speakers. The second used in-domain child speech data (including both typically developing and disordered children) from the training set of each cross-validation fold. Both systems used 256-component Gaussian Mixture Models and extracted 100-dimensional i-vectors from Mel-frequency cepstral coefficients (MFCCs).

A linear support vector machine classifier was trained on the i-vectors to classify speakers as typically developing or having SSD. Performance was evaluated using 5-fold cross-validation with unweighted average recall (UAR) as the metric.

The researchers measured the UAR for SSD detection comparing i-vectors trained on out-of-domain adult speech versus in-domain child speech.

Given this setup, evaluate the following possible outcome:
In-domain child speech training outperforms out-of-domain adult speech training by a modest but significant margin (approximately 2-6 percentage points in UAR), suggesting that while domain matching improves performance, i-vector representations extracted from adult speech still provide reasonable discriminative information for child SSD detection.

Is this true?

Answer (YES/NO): NO